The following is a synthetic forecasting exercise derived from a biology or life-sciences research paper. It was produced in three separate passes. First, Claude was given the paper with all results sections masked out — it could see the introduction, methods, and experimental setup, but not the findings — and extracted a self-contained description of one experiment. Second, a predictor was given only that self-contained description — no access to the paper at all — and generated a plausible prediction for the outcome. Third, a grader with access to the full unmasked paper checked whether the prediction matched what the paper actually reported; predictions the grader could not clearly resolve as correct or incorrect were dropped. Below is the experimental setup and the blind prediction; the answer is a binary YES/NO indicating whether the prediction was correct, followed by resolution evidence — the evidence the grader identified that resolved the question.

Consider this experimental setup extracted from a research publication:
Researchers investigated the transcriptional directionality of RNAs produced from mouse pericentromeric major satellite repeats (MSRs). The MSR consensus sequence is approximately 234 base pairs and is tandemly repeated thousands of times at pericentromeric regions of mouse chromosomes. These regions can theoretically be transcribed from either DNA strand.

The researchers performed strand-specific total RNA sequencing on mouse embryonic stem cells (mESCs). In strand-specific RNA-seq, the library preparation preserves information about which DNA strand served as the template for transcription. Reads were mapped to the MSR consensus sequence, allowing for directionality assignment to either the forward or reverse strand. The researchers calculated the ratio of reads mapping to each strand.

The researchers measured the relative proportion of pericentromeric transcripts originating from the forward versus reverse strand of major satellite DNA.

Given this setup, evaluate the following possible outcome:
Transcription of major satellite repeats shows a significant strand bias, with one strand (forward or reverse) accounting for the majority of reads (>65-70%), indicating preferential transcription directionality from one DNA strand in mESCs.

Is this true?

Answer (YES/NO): NO